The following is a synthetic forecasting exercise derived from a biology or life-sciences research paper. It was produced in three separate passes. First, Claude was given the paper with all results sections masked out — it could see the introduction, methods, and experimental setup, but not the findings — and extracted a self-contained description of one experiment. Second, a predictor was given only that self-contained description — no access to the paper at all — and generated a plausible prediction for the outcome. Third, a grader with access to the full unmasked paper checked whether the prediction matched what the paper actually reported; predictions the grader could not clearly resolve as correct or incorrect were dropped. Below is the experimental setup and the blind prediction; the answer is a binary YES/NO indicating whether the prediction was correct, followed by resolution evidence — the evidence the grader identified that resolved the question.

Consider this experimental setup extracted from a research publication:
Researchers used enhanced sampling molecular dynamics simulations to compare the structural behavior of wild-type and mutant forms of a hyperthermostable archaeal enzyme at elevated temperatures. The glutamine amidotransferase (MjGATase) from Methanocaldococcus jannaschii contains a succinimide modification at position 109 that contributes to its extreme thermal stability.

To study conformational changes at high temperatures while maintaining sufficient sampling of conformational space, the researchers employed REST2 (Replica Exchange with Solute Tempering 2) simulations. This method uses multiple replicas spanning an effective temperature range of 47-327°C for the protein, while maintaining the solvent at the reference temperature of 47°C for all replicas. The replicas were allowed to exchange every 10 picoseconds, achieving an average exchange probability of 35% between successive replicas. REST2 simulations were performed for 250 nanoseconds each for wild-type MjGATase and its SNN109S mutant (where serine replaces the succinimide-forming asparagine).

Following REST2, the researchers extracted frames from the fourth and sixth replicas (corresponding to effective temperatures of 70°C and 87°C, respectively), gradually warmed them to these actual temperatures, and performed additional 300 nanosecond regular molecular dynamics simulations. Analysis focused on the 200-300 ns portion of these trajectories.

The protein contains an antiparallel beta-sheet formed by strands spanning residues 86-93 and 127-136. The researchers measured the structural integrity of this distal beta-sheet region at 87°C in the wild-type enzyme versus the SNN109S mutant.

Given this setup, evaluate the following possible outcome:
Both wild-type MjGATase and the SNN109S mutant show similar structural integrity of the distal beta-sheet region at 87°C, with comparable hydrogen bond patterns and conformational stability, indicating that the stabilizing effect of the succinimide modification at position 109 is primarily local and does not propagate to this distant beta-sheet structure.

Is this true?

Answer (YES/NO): NO